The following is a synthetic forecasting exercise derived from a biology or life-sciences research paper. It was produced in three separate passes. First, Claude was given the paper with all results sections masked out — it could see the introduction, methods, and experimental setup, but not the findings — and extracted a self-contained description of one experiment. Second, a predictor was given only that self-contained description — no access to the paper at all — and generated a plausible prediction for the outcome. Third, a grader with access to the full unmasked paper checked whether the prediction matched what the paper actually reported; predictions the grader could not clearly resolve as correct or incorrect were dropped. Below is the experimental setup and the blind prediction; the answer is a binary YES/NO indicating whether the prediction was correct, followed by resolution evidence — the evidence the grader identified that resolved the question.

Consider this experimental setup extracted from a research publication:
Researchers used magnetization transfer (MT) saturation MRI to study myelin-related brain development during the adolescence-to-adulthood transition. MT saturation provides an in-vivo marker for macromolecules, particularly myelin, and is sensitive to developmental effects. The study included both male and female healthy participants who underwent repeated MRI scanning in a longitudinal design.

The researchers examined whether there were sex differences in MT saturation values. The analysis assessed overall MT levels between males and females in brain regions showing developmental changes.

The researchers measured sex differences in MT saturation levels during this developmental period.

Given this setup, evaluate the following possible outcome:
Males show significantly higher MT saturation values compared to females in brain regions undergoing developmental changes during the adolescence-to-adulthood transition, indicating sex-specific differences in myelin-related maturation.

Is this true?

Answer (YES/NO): NO